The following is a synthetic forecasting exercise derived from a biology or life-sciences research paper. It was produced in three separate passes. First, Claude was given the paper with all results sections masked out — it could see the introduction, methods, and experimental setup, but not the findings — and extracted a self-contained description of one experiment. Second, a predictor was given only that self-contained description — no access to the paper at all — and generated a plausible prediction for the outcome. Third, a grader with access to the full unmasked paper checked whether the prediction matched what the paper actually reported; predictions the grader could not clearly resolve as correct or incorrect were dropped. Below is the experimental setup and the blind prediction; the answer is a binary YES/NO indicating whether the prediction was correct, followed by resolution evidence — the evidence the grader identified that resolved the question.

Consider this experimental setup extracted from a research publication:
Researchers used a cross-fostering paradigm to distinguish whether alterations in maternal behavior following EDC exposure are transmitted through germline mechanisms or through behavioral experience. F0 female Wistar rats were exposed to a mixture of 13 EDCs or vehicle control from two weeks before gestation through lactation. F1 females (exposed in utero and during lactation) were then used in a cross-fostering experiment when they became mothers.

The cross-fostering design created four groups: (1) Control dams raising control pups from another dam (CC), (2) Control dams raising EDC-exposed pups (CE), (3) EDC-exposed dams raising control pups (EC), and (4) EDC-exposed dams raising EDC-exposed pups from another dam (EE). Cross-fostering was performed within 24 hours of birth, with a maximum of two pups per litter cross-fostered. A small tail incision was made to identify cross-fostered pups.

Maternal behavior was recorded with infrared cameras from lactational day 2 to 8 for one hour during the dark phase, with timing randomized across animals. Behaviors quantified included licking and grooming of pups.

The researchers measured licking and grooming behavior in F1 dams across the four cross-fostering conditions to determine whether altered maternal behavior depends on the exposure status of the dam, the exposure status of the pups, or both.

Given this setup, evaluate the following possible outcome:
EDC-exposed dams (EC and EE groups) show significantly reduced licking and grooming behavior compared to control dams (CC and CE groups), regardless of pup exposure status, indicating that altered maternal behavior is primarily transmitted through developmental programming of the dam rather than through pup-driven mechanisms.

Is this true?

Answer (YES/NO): YES